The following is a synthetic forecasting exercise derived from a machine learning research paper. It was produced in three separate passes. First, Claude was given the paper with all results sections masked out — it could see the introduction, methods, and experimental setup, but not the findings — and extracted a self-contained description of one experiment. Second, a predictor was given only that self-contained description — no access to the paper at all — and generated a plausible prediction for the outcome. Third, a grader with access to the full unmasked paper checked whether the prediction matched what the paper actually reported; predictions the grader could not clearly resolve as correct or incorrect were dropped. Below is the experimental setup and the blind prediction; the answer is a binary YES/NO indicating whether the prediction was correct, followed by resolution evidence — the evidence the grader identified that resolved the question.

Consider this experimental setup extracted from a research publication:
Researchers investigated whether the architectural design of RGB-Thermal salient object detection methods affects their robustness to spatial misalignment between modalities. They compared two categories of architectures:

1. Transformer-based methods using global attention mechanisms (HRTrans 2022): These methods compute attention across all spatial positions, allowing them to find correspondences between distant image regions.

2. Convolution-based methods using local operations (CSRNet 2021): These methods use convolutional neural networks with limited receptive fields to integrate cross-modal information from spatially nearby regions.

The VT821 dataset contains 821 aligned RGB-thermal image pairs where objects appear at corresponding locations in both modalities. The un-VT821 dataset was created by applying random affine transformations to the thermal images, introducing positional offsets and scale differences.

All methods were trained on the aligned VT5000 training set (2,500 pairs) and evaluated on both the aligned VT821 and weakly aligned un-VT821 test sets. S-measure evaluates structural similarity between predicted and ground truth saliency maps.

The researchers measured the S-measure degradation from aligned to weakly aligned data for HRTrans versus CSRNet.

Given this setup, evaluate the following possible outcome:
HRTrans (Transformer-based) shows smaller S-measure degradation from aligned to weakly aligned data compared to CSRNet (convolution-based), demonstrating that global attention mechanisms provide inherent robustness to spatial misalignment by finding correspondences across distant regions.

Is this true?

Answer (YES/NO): YES